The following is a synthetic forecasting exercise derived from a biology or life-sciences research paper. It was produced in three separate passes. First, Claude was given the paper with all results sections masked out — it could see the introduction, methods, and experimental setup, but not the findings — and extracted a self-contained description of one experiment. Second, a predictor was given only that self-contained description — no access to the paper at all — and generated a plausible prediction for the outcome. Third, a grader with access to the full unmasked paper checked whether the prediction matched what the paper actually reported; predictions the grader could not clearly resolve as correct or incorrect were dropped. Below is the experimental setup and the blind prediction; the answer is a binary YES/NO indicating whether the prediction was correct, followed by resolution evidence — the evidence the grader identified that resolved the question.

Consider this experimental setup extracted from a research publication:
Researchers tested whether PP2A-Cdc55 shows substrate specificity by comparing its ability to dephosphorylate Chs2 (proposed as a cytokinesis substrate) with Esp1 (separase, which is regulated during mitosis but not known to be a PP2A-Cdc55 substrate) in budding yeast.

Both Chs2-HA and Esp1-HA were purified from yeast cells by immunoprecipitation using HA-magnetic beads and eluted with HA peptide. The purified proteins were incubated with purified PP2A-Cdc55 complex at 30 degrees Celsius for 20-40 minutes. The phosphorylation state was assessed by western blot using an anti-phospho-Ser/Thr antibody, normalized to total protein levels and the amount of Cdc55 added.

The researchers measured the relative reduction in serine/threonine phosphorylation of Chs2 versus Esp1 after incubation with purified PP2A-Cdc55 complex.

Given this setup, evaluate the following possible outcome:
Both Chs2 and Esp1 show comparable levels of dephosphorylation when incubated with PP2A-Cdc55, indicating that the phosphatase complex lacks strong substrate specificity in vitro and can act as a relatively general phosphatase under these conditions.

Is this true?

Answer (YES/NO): NO